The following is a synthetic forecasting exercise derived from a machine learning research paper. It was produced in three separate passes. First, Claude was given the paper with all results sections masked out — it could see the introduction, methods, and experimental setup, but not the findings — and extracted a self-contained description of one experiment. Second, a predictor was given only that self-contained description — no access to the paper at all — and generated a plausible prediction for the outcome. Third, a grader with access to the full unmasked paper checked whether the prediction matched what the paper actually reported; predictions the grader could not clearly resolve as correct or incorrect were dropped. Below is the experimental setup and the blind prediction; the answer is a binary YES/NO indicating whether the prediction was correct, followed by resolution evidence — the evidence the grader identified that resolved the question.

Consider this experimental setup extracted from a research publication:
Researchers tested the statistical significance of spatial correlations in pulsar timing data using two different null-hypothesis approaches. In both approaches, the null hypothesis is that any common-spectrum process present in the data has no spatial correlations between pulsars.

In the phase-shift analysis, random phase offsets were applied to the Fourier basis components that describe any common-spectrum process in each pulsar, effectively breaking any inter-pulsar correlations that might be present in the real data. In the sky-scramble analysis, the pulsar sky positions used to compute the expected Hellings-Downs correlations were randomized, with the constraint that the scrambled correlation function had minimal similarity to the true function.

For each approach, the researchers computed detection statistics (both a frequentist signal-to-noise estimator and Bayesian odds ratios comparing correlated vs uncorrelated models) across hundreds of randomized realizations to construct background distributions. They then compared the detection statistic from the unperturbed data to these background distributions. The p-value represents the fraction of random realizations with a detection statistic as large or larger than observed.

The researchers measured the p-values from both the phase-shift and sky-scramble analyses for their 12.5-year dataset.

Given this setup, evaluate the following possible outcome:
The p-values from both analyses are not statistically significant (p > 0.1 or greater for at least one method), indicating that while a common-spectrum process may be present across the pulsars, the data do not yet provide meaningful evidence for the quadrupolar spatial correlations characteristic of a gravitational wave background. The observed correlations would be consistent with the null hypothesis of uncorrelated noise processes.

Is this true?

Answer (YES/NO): NO